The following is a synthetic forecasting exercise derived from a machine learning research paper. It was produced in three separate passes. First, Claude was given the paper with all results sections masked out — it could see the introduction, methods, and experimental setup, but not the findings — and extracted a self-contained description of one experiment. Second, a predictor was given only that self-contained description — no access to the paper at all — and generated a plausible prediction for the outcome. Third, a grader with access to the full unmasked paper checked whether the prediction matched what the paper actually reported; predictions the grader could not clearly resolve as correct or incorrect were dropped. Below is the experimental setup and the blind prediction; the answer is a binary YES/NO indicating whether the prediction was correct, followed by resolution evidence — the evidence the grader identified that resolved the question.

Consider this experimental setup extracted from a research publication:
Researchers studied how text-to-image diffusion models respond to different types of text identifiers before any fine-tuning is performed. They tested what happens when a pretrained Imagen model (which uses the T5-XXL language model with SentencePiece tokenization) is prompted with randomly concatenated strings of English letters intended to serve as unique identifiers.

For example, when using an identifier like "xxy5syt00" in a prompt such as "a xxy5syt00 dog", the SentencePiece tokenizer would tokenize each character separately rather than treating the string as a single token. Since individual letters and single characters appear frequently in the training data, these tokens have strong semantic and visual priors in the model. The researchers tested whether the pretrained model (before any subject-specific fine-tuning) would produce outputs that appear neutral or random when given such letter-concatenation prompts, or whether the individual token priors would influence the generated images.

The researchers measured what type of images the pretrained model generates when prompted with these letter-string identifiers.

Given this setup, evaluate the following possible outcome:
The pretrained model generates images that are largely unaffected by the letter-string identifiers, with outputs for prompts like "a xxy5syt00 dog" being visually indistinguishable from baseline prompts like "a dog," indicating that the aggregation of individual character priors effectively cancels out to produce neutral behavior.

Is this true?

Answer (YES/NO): NO